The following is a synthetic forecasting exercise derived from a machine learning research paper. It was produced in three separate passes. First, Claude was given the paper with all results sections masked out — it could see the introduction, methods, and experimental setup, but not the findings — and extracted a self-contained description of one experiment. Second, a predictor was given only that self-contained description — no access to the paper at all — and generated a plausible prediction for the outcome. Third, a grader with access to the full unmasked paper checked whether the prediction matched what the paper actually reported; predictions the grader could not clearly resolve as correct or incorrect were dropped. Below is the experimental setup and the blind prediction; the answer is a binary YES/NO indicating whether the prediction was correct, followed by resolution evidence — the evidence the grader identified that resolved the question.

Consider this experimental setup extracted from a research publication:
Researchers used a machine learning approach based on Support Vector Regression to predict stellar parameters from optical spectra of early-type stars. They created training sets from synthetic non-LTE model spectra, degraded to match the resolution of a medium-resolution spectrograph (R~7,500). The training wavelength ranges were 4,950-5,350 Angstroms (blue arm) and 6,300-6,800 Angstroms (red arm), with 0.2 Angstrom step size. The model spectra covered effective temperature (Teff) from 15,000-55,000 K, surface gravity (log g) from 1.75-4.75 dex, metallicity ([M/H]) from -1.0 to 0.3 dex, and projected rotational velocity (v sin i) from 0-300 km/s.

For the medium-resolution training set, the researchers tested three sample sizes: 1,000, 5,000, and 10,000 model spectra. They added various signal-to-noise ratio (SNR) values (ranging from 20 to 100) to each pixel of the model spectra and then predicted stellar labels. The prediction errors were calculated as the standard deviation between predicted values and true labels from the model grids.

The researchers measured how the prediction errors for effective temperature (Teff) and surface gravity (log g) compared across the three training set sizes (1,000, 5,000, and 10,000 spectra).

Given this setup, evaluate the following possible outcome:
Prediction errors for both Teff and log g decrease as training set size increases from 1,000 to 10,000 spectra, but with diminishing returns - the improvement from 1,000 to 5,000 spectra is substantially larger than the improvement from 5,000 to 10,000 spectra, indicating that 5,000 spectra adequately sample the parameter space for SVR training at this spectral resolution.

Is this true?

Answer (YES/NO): YES